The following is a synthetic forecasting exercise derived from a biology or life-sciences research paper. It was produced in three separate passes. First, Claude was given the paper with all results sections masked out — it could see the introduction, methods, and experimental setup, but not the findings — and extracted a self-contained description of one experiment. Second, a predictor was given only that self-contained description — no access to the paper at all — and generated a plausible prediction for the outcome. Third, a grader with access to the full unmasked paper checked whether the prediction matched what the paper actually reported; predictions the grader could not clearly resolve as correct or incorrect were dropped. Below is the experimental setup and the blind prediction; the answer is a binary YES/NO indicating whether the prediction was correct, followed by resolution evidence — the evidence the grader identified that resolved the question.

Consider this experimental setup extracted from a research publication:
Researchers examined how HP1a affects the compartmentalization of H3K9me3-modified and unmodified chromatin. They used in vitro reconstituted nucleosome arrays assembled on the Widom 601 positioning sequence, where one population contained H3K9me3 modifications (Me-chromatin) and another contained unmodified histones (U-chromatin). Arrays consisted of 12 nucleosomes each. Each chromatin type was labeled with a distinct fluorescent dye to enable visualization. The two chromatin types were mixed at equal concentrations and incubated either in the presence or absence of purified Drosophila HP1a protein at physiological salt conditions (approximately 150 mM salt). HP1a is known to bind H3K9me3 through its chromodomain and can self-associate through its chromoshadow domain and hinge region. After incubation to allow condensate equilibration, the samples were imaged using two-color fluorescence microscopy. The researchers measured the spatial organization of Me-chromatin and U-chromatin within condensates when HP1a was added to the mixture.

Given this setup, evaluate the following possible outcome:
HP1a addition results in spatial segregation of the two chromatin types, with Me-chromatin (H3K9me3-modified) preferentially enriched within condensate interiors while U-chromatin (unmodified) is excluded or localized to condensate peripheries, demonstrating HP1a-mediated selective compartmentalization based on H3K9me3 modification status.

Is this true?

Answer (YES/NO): NO